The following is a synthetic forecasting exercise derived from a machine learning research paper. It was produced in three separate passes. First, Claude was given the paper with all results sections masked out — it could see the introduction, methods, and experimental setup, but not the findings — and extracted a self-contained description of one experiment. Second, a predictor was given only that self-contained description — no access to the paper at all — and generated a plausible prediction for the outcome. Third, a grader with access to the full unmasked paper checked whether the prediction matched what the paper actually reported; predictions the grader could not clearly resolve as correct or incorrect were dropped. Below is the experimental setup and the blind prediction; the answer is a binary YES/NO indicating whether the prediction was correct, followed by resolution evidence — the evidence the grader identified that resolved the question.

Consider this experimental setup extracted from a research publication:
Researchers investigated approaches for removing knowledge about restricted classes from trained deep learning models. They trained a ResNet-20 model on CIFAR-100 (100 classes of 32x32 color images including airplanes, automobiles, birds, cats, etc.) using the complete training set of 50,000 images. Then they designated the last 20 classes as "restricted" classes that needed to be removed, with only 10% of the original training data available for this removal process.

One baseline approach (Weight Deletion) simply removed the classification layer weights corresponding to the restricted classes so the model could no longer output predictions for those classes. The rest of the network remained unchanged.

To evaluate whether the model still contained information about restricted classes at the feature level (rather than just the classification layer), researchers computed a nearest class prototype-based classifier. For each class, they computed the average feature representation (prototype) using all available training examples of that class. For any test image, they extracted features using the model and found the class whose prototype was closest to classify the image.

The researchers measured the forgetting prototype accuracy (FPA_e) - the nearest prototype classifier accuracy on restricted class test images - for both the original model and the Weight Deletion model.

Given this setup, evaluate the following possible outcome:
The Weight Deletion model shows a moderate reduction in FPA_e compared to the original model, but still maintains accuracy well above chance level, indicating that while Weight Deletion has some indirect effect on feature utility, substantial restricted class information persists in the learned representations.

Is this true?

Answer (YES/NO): NO